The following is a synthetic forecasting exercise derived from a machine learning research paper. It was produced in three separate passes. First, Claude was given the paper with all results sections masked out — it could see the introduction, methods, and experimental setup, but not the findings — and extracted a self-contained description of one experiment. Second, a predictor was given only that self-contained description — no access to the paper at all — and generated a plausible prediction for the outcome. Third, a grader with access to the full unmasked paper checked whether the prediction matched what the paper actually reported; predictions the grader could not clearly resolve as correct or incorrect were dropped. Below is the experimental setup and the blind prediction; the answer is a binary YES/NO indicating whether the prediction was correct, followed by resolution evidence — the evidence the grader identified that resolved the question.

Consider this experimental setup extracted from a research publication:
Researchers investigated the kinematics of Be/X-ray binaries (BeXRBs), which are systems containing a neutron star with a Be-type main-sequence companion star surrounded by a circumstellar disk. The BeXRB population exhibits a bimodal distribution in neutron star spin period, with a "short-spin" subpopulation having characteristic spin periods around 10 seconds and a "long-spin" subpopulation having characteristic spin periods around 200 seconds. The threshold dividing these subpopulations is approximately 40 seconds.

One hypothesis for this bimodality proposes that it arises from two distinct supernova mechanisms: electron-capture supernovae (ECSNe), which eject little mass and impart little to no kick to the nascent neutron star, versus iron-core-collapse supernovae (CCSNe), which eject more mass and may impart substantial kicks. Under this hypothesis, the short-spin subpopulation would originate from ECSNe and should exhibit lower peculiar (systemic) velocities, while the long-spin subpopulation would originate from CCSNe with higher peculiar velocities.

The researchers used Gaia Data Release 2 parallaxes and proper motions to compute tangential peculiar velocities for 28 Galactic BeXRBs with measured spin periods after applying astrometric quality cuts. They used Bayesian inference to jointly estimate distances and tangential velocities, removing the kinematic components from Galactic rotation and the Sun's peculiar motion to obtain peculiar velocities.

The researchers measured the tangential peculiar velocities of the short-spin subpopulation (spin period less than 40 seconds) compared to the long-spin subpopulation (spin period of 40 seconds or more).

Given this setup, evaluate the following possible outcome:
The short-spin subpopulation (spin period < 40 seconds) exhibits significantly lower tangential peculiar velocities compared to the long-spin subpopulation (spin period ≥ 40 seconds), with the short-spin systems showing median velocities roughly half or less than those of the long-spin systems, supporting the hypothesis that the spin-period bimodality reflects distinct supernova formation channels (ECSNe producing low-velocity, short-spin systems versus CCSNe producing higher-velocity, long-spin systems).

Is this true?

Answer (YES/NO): NO